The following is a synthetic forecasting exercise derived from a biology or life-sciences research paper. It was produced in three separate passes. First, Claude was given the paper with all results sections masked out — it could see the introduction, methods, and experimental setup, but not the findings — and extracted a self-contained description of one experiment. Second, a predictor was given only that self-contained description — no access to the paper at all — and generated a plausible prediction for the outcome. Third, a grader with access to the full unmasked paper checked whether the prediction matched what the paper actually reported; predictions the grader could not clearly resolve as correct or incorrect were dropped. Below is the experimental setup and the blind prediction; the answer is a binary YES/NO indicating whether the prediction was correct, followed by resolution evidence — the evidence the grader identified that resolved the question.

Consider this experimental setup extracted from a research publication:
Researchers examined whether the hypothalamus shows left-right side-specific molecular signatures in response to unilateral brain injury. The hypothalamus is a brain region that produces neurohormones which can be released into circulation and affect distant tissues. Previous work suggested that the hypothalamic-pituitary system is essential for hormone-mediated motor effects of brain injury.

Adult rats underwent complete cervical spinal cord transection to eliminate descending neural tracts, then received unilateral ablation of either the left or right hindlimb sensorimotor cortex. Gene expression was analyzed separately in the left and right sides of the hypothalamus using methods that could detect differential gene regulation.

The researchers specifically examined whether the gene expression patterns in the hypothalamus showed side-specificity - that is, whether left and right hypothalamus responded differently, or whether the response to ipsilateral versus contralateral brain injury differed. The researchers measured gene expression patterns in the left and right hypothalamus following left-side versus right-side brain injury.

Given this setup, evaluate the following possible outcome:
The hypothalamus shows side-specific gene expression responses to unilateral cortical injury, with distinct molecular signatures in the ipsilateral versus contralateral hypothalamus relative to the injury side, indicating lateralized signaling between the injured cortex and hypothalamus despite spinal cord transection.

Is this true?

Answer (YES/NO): YES